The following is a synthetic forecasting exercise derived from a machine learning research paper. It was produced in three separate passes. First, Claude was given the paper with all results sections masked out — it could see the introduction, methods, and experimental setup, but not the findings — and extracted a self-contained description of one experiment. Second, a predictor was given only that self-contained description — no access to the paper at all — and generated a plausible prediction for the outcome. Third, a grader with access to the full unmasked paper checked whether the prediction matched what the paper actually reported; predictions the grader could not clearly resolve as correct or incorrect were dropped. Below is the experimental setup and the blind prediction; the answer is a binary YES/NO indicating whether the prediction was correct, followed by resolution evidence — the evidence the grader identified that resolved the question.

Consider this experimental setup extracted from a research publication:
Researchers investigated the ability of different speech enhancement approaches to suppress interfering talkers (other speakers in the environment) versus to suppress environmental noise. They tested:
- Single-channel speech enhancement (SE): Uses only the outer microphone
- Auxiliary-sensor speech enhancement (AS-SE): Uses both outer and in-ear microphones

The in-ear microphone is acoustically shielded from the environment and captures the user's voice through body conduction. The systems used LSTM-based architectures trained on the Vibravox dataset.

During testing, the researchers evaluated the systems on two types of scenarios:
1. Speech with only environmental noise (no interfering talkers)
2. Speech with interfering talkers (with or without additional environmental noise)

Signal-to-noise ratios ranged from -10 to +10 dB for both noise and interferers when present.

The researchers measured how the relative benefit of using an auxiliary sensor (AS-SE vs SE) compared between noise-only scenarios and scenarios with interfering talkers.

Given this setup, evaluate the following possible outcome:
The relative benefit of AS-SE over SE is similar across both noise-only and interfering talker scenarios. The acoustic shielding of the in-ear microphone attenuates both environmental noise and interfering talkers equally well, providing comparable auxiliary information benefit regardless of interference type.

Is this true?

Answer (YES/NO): NO